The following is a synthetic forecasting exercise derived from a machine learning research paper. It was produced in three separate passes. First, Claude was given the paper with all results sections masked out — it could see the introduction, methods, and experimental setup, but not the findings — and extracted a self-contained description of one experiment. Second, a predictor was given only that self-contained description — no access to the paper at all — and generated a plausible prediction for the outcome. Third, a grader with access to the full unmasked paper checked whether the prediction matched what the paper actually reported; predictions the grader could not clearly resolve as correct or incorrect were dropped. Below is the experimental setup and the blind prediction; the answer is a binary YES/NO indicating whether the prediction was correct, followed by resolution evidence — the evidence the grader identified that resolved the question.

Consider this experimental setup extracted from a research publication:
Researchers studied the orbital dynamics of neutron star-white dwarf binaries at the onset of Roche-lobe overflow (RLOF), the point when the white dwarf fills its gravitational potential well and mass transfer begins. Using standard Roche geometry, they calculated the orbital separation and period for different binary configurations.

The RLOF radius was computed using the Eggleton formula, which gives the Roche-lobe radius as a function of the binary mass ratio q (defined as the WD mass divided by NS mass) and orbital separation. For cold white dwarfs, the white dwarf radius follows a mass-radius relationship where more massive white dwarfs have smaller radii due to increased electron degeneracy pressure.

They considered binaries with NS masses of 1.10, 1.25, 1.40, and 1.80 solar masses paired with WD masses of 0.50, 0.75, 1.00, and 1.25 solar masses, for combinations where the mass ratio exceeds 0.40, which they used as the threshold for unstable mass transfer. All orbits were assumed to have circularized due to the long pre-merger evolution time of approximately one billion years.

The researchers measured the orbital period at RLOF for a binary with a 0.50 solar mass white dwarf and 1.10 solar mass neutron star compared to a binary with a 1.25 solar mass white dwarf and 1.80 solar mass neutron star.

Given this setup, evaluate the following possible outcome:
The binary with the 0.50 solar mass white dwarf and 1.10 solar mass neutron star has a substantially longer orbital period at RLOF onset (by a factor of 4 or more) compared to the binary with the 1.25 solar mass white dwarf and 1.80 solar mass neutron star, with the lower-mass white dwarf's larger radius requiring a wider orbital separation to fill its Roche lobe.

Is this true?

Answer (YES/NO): YES